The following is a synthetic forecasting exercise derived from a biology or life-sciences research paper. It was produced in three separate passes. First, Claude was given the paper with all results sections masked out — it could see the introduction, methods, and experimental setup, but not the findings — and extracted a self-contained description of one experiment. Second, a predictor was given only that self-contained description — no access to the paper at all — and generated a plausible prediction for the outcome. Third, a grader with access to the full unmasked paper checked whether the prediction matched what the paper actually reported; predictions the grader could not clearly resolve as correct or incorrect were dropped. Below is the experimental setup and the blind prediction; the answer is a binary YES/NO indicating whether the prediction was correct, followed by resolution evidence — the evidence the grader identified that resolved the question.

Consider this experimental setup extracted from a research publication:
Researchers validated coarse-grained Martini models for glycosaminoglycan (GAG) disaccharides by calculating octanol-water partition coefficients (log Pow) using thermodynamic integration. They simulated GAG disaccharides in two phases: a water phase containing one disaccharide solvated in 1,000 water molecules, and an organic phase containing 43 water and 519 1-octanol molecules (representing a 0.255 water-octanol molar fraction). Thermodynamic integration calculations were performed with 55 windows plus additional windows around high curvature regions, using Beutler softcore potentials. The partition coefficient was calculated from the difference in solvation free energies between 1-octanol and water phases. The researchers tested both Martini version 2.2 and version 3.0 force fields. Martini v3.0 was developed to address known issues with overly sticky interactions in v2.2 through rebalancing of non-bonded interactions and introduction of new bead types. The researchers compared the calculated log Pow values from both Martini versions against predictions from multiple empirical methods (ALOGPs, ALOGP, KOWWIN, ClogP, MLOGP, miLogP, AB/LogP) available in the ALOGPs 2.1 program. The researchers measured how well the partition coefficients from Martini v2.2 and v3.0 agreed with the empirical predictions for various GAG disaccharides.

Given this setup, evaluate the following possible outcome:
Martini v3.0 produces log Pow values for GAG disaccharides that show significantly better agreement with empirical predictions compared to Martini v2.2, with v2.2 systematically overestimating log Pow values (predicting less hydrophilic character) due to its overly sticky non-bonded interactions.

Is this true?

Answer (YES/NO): NO